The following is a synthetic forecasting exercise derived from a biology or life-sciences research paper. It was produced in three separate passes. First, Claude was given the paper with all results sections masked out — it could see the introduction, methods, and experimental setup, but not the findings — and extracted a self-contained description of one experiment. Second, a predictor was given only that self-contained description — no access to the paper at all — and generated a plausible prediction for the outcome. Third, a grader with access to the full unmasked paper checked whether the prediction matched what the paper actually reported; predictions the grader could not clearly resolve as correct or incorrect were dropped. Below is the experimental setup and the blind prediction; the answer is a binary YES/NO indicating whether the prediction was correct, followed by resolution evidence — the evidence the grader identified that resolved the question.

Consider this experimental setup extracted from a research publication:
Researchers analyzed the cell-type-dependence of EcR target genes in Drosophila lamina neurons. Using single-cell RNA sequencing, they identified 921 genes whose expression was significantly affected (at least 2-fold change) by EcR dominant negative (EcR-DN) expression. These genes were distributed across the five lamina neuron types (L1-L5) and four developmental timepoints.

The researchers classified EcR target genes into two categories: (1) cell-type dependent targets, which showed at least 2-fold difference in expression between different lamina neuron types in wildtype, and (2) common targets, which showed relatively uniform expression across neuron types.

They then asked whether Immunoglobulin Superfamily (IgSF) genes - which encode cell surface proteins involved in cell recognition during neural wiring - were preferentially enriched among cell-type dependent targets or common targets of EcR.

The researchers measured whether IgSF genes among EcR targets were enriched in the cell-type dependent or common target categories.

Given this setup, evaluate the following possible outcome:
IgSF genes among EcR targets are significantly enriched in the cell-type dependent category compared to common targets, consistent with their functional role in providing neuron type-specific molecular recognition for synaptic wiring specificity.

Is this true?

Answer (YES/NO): YES